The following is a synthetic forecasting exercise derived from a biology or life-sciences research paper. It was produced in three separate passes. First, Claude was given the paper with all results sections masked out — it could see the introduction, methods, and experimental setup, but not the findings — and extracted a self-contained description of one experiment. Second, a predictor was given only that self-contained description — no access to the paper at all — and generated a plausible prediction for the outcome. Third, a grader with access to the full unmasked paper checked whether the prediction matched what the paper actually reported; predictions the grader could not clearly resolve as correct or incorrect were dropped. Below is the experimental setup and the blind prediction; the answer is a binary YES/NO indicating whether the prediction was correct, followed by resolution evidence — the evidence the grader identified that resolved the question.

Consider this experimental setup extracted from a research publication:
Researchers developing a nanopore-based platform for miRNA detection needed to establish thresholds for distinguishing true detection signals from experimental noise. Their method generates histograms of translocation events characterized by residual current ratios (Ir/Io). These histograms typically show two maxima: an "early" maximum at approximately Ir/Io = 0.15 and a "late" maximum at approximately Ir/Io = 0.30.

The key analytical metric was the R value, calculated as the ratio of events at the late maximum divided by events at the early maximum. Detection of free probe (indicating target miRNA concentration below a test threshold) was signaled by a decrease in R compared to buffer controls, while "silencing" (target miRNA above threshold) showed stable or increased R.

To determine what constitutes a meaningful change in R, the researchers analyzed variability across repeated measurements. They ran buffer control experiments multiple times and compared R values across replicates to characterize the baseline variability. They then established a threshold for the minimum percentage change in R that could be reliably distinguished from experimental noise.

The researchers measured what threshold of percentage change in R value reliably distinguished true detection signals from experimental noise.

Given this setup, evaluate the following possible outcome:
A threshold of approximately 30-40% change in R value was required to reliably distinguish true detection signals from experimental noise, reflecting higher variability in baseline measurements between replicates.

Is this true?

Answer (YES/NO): NO